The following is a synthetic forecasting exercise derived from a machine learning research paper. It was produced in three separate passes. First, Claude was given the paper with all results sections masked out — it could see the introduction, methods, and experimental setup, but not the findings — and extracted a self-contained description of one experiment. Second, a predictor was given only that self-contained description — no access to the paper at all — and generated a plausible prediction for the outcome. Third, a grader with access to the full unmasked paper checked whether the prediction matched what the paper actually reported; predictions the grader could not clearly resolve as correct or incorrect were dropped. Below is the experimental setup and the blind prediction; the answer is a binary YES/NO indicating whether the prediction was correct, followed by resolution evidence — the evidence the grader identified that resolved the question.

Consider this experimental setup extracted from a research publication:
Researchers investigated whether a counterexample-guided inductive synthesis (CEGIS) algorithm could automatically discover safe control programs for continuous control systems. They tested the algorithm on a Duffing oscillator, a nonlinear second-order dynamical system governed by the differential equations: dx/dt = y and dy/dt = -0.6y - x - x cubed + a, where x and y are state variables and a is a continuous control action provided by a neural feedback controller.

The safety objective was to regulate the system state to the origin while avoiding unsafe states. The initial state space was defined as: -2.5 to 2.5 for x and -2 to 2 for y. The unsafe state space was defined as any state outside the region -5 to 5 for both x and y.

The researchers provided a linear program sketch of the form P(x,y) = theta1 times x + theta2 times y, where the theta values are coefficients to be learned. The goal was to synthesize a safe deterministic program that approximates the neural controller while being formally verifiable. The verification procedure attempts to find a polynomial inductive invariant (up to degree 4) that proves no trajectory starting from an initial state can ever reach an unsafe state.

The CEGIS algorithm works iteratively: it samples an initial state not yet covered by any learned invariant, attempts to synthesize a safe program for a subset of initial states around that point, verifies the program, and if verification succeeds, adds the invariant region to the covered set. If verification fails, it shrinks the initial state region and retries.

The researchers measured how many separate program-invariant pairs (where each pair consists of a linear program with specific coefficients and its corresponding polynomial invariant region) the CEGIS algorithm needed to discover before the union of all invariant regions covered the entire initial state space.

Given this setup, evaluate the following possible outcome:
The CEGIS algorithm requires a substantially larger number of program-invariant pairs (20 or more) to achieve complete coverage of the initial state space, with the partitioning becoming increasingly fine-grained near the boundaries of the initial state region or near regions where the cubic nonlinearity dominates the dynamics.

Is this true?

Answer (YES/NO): NO